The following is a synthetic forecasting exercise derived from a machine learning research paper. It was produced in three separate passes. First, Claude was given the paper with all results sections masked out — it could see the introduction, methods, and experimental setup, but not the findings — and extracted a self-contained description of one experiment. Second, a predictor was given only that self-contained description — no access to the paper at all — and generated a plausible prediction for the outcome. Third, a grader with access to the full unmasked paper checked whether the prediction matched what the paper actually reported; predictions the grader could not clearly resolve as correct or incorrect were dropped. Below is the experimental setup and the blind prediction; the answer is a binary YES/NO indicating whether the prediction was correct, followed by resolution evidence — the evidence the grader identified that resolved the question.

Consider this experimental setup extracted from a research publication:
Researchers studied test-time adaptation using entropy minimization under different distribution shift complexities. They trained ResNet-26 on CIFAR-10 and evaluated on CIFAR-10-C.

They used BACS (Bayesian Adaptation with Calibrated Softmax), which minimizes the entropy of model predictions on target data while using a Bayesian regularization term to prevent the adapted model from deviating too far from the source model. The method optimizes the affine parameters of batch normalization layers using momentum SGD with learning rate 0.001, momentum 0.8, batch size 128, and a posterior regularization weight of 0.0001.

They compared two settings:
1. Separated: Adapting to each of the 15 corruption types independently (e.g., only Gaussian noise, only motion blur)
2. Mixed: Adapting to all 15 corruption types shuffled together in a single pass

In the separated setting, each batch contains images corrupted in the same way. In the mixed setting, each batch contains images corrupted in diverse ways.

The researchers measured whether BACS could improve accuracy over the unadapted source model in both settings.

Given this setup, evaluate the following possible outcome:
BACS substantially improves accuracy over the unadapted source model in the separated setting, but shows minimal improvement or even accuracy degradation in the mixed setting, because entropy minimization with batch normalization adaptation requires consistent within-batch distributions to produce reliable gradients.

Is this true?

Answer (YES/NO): NO